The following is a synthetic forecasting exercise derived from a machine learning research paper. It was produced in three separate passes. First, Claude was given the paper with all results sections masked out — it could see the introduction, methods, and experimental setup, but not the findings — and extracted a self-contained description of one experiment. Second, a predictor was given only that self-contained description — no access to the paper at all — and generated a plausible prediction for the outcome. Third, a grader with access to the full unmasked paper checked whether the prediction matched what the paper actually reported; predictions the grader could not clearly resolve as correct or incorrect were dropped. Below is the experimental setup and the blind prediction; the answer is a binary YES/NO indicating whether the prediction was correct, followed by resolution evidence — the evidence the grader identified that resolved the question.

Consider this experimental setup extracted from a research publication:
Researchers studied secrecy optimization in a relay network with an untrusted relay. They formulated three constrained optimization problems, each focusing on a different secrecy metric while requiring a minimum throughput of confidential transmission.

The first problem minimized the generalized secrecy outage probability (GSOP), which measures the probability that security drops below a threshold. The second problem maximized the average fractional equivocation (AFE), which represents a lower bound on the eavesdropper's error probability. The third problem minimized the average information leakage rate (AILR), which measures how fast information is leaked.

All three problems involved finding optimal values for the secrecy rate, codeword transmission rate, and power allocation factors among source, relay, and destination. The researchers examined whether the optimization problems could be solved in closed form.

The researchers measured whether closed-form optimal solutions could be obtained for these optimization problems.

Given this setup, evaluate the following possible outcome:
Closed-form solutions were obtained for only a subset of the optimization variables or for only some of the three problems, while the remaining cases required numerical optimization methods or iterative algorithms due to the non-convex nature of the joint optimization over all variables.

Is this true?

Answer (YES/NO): NO